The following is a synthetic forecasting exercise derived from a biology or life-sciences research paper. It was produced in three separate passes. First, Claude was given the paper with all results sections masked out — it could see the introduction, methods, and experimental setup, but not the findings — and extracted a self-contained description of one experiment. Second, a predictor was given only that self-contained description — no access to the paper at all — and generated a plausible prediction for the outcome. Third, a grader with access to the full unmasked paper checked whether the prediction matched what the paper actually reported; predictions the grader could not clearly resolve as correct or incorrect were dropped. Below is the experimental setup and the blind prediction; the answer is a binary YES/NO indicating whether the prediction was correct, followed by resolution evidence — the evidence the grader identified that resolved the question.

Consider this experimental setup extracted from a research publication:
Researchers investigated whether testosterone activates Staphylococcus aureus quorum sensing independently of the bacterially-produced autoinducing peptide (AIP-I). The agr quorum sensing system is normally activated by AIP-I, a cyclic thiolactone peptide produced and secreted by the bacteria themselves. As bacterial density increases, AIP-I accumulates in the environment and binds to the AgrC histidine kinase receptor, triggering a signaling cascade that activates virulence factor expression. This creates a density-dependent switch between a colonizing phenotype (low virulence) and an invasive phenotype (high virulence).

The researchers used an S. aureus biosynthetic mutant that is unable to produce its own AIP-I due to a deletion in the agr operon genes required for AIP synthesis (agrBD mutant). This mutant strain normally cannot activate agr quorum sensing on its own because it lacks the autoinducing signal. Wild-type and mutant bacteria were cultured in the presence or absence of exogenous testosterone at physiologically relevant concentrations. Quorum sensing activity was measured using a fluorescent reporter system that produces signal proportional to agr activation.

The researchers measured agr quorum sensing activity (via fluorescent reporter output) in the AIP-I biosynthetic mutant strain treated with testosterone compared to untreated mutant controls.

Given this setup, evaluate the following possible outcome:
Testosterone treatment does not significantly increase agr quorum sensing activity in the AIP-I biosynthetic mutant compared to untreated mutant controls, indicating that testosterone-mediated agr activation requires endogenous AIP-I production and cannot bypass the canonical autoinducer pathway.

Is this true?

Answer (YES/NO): NO